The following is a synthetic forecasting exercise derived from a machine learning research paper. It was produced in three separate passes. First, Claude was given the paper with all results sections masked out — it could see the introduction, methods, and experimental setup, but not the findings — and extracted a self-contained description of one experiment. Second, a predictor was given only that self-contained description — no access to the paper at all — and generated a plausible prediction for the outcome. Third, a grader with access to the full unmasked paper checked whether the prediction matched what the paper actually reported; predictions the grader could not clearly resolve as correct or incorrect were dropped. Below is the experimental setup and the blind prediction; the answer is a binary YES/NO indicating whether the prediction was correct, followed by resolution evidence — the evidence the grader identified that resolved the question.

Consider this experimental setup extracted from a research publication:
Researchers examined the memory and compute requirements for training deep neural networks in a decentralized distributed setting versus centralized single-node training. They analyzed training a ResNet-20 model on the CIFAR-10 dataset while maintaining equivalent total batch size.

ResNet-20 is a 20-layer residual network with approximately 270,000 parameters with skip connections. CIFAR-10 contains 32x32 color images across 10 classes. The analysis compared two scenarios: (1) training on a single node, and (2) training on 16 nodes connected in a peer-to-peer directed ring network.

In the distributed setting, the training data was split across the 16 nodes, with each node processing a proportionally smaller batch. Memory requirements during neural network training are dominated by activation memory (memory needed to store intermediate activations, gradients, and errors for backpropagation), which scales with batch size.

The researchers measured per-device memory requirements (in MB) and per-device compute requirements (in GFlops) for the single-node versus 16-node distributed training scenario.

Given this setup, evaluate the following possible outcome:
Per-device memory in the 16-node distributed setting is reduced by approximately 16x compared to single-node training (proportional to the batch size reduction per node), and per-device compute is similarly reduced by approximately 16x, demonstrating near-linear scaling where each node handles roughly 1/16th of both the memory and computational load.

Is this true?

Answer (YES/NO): NO